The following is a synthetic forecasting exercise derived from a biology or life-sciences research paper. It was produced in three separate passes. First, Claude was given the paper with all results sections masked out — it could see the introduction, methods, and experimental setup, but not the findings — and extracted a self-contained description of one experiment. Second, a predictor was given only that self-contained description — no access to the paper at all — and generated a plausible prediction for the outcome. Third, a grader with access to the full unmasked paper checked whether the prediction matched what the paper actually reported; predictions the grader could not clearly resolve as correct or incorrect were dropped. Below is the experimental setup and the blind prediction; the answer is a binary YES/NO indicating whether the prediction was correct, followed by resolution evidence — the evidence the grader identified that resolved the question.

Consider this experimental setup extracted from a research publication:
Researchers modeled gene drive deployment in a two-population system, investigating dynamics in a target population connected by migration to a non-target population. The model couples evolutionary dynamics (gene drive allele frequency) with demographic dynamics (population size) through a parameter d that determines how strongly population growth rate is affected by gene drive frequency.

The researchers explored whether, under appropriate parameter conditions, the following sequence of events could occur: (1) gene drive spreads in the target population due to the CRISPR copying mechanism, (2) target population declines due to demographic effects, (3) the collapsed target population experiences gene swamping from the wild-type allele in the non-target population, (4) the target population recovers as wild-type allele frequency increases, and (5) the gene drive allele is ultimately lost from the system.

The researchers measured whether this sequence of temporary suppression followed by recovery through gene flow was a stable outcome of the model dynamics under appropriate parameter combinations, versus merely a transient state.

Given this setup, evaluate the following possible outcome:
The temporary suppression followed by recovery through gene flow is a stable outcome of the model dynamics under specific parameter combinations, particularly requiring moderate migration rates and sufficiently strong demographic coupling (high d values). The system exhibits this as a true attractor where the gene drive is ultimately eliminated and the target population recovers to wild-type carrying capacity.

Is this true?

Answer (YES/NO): YES